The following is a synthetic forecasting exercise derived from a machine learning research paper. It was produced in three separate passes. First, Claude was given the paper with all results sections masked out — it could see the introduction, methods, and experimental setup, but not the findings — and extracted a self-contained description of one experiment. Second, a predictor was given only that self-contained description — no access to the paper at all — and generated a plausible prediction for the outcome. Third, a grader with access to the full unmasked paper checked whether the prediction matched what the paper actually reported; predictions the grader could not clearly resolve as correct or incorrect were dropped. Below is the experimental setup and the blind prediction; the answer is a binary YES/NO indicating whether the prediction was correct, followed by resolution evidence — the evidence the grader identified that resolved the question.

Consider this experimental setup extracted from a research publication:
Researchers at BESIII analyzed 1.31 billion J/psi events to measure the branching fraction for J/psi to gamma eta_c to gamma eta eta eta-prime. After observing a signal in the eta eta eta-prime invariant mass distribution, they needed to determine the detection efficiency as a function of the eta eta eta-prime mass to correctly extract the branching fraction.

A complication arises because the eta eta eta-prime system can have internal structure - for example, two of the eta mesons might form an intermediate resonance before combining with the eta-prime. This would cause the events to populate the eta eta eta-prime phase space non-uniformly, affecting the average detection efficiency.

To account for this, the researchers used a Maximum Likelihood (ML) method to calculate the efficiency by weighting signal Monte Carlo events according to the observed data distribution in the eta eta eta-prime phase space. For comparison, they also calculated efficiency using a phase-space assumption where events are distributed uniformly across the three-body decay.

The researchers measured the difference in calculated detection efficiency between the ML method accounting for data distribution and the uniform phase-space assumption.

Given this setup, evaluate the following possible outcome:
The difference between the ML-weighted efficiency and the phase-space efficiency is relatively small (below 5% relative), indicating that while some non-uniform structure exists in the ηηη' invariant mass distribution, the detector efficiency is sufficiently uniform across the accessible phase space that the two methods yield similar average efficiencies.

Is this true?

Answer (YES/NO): YES